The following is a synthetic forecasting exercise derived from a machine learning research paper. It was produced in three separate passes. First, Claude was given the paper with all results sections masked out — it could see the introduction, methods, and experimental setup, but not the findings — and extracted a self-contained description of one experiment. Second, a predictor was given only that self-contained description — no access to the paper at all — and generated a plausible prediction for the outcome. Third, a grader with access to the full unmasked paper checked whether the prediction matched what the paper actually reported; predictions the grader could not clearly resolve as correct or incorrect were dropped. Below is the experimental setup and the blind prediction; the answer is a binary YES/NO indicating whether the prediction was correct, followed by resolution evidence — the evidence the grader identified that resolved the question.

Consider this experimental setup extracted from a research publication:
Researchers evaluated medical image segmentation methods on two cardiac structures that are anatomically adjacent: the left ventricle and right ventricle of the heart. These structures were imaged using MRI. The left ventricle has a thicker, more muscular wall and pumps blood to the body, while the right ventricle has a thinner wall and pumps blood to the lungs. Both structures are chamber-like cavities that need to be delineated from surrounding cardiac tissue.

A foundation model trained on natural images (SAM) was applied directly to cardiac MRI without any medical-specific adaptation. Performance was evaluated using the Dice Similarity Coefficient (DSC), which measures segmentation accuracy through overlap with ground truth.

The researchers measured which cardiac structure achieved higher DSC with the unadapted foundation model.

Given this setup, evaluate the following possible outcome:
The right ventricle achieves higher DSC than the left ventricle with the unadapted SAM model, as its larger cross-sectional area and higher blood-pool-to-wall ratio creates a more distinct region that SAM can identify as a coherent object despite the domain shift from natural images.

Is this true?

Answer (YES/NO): YES